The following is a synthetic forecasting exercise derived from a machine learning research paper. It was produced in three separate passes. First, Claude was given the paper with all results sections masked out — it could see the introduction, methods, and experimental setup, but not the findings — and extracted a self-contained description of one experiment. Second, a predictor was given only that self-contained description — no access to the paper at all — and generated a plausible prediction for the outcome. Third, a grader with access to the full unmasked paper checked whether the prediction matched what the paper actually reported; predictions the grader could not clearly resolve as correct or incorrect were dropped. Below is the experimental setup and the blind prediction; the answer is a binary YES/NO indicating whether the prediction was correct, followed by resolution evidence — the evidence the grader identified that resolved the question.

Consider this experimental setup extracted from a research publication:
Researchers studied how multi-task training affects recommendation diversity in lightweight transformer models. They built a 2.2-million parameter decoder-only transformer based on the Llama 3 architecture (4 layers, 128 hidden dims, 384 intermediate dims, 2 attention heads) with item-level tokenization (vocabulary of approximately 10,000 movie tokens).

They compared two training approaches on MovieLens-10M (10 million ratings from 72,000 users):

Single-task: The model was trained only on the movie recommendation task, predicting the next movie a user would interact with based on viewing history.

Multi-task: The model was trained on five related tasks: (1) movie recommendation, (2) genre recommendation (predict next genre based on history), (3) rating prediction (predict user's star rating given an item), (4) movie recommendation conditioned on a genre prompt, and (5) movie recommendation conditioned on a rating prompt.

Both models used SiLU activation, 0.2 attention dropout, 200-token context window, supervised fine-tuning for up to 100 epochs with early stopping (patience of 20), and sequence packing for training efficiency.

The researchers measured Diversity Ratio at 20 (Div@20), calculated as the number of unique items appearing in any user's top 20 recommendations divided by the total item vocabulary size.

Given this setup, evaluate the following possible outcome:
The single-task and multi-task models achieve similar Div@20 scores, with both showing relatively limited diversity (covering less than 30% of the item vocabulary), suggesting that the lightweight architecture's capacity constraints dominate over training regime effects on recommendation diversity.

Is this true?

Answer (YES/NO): NO